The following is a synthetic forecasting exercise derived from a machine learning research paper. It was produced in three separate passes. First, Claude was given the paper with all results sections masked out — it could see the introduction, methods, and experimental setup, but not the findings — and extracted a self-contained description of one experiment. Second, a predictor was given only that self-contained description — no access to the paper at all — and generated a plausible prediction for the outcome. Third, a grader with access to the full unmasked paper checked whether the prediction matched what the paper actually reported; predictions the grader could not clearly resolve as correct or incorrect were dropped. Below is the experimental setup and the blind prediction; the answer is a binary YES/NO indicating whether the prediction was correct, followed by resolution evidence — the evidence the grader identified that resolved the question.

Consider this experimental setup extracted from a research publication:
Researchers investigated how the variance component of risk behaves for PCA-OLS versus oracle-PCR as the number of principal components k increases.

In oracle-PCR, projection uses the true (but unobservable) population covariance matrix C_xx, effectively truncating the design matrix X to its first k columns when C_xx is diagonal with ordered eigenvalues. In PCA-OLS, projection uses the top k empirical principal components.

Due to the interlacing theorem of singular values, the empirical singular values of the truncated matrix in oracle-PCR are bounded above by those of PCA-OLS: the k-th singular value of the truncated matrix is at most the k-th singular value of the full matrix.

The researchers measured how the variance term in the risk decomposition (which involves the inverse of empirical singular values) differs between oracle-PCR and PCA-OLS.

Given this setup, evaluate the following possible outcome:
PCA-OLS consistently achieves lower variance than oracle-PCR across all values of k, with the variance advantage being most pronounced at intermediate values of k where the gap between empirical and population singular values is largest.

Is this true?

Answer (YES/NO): NO